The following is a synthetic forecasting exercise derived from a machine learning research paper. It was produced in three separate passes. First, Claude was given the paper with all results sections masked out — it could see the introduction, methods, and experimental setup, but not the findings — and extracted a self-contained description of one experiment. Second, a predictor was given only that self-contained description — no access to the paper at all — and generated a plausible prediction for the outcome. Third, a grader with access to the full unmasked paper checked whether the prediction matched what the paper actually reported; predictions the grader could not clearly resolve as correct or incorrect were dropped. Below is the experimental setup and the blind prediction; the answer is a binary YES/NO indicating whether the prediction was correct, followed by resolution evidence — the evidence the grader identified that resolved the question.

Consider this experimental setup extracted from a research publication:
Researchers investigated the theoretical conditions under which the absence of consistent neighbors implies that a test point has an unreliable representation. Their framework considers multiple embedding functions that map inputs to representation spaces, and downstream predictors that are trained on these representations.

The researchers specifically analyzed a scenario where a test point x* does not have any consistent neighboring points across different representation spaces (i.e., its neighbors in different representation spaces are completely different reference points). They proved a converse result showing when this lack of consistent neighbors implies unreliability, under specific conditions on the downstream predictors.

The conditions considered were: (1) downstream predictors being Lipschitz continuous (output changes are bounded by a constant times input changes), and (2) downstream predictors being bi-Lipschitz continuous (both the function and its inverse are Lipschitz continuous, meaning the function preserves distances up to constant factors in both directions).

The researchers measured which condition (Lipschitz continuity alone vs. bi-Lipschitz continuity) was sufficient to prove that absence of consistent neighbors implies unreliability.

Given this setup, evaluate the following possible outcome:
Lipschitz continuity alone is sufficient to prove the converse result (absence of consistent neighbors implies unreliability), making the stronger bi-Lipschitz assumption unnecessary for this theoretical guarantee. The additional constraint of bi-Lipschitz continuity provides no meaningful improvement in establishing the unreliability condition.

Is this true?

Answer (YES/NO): NO